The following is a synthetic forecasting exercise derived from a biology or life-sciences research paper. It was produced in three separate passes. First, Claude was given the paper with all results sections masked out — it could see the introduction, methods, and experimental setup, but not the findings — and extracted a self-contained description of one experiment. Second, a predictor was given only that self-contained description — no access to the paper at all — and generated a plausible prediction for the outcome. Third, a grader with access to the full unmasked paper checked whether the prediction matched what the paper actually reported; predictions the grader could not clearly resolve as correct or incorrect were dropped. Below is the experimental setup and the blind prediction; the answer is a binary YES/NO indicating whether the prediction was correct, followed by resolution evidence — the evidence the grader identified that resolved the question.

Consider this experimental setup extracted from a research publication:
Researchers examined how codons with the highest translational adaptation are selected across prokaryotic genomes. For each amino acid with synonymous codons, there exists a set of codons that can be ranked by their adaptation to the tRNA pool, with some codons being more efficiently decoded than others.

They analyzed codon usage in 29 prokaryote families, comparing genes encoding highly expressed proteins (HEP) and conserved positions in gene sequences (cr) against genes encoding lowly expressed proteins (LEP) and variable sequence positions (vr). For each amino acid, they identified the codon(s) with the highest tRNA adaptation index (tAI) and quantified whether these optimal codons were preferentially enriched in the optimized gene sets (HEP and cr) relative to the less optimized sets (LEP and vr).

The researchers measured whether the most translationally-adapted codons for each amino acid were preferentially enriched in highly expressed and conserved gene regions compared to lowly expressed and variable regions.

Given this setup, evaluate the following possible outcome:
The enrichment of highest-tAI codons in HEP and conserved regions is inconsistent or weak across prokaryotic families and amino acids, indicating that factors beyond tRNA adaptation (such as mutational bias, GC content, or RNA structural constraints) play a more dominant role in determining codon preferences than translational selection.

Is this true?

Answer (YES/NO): NO